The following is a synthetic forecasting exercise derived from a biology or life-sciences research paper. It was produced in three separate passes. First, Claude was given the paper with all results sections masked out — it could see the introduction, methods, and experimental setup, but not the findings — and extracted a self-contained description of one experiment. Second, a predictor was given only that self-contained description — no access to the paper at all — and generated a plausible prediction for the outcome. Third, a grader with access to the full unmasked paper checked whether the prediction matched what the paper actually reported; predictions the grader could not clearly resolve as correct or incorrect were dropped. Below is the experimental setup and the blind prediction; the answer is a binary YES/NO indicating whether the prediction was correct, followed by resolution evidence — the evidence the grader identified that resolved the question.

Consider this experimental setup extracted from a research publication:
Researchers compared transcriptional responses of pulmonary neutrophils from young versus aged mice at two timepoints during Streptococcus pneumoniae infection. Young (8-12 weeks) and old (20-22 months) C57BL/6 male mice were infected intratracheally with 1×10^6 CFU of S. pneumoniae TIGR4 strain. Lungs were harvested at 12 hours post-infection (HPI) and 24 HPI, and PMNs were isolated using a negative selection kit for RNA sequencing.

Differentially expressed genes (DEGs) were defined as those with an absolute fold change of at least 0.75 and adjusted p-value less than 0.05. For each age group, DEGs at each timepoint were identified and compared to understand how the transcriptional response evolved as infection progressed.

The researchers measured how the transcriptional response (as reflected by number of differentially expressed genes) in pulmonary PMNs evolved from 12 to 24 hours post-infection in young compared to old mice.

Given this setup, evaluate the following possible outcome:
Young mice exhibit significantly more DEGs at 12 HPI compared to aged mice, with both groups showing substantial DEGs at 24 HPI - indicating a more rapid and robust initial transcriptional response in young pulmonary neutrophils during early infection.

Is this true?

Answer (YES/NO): NO